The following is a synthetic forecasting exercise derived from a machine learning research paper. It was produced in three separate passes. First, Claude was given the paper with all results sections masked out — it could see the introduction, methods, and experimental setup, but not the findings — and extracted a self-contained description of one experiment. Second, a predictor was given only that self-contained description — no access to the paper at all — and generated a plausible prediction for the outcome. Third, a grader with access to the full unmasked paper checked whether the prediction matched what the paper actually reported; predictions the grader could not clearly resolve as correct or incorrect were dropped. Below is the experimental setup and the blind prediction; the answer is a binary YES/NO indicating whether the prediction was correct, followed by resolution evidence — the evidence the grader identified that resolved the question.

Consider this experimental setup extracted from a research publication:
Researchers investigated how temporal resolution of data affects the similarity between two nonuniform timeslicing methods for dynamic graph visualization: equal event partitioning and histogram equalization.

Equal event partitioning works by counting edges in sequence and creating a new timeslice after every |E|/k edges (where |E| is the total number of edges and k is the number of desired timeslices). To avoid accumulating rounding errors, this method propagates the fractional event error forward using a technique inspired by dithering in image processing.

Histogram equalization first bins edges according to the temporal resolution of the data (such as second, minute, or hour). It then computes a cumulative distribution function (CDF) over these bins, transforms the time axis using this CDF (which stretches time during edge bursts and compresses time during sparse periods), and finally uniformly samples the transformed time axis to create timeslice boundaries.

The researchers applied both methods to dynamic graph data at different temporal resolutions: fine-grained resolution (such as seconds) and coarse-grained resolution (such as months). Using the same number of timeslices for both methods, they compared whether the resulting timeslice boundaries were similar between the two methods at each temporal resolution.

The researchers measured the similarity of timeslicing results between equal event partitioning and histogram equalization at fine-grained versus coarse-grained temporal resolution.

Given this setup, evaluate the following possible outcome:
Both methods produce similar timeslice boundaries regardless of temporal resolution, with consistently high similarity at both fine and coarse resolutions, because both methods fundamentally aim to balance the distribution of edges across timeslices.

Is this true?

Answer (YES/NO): NO